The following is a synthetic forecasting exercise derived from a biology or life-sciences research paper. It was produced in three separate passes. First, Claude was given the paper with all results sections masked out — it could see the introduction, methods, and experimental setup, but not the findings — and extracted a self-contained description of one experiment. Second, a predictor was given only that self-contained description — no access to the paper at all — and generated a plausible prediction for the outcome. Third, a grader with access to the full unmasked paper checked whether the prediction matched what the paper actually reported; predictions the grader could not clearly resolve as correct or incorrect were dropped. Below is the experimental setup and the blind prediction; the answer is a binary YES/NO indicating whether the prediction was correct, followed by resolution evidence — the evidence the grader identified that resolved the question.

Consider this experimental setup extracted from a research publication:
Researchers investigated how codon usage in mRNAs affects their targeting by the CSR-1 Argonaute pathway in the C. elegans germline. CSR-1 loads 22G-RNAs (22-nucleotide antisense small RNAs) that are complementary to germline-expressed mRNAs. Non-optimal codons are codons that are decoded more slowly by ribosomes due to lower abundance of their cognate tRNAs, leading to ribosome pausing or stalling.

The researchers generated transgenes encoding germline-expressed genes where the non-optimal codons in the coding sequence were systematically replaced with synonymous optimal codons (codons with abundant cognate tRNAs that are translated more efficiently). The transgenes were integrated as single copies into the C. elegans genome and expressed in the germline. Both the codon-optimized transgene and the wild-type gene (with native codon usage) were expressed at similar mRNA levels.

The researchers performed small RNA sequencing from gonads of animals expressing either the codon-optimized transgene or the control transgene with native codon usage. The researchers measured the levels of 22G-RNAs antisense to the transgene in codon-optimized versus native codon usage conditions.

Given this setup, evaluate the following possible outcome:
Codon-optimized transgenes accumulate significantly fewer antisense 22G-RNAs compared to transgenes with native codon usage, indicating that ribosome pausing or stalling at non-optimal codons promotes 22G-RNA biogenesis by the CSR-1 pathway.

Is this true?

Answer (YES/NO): YES